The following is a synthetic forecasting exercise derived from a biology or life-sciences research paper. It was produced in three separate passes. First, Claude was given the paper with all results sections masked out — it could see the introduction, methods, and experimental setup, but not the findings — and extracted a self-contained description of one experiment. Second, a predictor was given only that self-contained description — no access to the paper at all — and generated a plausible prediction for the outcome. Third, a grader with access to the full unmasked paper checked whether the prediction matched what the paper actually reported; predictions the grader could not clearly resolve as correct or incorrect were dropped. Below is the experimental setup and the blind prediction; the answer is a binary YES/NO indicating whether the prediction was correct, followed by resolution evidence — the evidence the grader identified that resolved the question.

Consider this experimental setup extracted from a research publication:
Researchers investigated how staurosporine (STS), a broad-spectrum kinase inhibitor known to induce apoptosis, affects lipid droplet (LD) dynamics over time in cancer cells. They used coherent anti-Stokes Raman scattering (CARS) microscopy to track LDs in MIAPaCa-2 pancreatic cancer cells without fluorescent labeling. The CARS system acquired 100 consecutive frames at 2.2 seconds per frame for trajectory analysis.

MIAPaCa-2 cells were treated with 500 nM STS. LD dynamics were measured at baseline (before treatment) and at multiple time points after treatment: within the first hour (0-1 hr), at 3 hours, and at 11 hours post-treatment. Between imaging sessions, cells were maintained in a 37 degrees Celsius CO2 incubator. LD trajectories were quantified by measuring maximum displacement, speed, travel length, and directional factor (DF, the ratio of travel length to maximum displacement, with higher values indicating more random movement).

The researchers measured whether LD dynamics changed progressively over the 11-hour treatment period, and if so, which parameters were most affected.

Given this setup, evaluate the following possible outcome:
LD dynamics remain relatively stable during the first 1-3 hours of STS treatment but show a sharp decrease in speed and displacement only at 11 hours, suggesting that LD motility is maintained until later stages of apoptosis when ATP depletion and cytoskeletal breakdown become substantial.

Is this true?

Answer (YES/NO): NO